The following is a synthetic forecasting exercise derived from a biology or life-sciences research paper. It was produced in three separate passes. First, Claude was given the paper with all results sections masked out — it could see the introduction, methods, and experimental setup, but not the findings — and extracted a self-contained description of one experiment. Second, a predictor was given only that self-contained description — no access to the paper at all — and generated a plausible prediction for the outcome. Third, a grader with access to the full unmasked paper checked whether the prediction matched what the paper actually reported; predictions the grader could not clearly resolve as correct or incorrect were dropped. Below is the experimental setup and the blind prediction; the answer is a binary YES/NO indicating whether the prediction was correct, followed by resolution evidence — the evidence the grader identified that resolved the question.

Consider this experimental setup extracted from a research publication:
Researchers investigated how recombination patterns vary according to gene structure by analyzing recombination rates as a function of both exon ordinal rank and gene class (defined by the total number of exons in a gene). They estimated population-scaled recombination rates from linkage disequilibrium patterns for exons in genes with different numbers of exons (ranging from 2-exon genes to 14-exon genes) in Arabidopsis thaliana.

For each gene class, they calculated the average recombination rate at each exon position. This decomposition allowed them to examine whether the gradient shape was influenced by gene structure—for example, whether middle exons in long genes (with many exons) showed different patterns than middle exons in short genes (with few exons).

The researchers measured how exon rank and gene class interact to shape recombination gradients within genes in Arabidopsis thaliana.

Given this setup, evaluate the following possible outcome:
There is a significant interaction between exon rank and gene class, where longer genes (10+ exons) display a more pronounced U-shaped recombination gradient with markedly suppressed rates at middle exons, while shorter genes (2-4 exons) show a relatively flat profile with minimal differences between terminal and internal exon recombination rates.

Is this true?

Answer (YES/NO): NO